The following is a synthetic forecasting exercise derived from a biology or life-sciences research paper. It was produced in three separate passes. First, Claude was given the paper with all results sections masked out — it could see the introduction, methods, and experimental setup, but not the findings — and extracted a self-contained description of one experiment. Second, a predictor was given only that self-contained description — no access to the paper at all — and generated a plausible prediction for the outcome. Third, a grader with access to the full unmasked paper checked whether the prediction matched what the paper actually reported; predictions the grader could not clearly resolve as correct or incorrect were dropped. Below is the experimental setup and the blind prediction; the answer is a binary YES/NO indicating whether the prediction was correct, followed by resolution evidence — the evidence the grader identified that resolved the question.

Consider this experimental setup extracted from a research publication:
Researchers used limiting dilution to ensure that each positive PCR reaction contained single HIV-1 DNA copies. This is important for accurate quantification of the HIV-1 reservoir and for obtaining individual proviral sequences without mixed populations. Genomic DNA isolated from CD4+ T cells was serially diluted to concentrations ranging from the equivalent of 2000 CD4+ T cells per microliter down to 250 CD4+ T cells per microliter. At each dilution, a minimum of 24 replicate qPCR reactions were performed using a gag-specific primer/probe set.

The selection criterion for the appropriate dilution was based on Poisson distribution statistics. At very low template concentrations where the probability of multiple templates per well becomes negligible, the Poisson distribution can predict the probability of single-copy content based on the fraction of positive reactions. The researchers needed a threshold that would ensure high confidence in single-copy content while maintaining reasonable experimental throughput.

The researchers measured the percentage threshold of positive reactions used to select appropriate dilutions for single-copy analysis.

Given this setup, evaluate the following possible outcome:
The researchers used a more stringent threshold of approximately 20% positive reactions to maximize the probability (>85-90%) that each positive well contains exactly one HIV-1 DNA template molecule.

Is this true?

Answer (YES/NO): NO